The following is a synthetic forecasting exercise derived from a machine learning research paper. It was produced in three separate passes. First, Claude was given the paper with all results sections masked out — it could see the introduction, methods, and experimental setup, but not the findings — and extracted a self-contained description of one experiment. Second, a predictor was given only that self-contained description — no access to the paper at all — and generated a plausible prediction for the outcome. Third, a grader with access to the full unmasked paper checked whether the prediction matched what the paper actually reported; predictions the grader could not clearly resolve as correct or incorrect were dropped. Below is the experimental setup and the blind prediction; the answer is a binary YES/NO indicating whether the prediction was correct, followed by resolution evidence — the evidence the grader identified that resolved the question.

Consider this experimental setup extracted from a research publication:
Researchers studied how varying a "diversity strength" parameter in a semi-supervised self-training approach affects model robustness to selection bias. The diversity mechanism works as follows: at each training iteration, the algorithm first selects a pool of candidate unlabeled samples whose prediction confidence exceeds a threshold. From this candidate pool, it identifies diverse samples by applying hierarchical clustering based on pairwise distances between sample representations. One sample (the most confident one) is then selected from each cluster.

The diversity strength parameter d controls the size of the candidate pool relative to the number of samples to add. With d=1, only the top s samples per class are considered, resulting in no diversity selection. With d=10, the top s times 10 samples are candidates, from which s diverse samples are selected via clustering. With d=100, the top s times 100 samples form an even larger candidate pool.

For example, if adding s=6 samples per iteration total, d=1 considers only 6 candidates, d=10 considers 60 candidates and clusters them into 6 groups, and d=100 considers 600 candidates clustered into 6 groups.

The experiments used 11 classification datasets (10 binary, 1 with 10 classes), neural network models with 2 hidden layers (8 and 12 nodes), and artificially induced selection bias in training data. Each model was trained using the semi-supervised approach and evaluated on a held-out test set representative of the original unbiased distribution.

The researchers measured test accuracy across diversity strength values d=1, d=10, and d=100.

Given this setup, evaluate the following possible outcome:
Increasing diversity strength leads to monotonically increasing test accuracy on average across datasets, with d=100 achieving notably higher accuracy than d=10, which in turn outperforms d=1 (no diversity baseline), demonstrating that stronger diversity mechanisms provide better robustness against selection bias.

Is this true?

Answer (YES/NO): NO